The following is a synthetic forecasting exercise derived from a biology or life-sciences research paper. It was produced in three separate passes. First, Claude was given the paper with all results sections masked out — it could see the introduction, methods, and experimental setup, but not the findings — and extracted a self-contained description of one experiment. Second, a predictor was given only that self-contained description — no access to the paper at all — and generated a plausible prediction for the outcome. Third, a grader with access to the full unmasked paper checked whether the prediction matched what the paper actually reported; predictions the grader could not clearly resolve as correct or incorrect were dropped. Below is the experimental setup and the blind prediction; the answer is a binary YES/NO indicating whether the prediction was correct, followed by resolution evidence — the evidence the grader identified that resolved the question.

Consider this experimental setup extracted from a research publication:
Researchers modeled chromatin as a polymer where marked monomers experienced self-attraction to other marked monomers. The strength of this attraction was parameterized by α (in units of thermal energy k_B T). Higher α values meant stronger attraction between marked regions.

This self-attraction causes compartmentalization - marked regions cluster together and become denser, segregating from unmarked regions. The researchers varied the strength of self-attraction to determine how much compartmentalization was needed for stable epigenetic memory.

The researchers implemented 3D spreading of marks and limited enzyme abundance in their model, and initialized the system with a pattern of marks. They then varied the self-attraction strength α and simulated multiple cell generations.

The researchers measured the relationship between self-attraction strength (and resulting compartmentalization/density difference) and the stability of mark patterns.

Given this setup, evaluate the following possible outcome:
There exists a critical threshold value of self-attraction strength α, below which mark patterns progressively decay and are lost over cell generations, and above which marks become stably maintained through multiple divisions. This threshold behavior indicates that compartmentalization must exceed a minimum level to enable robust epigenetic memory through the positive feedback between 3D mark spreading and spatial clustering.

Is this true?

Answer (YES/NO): YES